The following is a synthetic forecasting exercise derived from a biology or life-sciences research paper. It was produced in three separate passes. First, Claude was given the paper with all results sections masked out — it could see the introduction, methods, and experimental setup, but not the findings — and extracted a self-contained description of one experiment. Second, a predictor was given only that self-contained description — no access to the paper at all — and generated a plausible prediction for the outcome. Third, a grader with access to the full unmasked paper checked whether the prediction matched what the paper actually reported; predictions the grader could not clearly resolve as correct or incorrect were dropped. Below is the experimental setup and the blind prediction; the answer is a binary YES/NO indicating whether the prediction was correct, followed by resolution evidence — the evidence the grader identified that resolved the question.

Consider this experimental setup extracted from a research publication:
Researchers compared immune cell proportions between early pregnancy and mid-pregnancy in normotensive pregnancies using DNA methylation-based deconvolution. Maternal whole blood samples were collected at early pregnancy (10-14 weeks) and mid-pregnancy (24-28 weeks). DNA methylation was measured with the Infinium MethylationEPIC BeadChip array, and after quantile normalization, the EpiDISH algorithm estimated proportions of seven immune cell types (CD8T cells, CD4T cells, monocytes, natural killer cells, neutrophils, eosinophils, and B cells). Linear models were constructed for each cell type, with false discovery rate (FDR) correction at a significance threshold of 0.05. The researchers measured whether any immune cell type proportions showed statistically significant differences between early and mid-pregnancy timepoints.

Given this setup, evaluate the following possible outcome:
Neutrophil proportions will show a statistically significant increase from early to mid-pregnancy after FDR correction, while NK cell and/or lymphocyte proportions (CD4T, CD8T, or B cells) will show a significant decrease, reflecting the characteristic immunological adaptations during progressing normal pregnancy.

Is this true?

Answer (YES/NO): NO